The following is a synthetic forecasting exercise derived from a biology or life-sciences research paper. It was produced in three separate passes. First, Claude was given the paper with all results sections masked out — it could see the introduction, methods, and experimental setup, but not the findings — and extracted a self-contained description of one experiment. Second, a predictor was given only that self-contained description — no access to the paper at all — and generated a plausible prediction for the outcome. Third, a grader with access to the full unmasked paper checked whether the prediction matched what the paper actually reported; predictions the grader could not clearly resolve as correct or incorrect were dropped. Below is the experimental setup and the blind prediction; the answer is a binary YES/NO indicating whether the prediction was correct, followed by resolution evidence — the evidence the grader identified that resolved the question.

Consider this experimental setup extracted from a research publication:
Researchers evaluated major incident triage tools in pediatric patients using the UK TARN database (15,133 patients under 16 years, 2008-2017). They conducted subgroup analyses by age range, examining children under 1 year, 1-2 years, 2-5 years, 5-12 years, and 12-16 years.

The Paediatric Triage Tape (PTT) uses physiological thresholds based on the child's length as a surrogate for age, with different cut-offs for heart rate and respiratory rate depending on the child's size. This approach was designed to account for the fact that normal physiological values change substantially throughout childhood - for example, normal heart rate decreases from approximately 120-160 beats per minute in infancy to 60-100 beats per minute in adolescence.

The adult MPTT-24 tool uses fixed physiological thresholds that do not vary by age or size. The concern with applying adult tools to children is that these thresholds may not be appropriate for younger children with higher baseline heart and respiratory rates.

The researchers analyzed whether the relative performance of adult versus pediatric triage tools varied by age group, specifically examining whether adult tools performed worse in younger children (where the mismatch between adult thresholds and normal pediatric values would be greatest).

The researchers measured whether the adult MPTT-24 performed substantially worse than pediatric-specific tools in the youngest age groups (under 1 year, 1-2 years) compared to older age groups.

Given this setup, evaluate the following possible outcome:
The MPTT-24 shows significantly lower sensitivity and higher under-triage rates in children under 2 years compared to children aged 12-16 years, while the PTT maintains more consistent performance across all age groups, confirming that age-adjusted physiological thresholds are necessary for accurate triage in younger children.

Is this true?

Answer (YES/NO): NO